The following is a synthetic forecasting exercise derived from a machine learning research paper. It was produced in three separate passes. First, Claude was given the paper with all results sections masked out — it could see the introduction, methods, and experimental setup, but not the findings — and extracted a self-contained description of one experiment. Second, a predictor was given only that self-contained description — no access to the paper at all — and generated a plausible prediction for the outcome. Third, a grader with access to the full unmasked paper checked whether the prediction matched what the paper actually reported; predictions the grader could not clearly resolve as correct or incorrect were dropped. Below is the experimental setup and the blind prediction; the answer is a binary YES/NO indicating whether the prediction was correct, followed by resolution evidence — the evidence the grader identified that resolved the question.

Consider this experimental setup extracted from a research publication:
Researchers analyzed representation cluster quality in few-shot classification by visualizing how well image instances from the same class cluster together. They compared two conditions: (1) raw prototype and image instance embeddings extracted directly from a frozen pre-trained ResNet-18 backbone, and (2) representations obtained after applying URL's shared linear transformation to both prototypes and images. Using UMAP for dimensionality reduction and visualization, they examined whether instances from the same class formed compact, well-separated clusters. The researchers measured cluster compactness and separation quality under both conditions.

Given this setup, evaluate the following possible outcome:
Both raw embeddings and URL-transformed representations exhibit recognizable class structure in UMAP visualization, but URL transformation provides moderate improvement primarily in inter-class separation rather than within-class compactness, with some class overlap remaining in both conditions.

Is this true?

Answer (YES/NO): NO